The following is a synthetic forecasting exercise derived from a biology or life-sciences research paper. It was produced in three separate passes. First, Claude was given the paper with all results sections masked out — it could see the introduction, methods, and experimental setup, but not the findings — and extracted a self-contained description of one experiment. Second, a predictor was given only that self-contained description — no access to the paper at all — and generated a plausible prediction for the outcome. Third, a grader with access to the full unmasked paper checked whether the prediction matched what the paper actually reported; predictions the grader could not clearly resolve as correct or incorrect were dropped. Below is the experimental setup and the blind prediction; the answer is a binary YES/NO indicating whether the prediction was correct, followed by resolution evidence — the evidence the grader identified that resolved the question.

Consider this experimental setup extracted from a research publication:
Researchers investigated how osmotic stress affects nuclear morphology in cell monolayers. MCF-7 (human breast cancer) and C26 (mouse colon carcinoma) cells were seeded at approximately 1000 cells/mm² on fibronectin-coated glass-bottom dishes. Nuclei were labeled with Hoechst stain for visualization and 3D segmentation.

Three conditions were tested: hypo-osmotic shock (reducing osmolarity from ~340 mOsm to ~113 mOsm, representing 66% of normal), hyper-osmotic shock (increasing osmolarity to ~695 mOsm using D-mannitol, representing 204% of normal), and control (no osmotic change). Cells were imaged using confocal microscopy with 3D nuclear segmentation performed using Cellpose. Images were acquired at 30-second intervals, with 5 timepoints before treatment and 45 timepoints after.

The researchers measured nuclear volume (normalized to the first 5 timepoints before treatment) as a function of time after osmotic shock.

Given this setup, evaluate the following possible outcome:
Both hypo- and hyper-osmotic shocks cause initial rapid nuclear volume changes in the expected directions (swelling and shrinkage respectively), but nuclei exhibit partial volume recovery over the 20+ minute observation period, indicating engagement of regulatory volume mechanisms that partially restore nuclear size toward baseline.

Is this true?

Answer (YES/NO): NO